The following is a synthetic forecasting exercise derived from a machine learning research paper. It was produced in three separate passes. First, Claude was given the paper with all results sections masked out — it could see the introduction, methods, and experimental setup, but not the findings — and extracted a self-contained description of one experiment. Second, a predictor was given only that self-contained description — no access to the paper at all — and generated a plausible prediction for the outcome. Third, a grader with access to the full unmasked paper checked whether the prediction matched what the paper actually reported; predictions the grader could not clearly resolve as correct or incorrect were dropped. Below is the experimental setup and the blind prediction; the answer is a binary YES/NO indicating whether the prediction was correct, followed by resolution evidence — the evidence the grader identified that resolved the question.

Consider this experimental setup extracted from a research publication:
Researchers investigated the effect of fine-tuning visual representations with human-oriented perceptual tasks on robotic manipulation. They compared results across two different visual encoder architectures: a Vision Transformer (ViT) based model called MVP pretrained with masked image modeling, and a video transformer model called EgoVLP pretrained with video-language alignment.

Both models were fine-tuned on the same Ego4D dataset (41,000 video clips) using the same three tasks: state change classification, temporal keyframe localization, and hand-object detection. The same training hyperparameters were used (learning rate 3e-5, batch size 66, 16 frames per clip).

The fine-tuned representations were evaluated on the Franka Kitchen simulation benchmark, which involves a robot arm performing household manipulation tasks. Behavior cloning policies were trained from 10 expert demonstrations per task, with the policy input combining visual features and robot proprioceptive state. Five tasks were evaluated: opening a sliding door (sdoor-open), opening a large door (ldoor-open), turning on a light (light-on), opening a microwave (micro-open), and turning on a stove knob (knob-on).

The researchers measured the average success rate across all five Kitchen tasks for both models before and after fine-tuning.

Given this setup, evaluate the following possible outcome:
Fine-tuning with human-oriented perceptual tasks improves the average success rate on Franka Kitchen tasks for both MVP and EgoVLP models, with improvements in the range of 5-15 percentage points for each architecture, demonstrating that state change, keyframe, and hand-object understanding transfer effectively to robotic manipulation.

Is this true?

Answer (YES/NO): NO